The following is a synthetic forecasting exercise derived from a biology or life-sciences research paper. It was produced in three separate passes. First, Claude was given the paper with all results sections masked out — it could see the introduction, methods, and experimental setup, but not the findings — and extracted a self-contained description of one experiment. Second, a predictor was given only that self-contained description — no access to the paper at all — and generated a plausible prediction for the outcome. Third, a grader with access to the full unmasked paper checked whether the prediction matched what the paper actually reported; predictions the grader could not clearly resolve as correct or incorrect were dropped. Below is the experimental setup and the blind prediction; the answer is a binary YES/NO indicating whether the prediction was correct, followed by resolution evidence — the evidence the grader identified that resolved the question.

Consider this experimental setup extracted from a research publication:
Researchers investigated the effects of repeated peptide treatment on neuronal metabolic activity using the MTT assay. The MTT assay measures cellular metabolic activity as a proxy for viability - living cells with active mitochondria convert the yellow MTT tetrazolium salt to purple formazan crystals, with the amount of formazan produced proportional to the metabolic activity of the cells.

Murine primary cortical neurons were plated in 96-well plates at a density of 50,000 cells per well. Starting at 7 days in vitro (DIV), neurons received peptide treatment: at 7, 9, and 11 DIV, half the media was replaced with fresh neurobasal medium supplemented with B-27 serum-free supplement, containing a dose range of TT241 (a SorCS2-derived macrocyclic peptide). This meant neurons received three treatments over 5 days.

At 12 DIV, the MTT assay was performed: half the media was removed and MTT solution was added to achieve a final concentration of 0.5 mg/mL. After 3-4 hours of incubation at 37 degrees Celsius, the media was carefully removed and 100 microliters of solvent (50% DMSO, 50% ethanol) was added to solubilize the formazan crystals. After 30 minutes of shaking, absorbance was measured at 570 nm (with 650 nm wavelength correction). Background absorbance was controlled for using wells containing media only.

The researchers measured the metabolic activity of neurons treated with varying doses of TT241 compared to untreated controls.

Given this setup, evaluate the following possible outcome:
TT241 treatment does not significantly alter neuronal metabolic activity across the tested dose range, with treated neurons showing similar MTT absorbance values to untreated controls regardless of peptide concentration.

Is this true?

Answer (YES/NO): NO